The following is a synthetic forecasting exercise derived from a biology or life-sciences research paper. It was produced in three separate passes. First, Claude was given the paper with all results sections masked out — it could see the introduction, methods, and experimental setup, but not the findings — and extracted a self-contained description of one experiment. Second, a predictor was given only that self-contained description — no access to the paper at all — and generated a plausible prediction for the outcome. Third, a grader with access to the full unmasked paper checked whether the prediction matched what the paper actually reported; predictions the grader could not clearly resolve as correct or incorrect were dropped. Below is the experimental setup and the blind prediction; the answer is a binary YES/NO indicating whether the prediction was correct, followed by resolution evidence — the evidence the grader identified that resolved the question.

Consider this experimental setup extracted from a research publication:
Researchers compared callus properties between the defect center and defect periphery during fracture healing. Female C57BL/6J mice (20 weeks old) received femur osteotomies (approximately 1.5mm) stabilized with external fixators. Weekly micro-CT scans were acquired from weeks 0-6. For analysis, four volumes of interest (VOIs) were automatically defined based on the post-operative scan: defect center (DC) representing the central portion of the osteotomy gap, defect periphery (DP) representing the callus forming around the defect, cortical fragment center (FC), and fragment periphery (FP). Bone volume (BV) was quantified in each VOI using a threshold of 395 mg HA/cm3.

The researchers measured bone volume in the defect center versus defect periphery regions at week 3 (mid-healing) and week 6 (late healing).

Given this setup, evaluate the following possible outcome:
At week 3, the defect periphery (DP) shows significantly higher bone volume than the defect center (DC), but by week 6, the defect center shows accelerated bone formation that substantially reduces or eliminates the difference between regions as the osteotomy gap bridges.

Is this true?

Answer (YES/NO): NO